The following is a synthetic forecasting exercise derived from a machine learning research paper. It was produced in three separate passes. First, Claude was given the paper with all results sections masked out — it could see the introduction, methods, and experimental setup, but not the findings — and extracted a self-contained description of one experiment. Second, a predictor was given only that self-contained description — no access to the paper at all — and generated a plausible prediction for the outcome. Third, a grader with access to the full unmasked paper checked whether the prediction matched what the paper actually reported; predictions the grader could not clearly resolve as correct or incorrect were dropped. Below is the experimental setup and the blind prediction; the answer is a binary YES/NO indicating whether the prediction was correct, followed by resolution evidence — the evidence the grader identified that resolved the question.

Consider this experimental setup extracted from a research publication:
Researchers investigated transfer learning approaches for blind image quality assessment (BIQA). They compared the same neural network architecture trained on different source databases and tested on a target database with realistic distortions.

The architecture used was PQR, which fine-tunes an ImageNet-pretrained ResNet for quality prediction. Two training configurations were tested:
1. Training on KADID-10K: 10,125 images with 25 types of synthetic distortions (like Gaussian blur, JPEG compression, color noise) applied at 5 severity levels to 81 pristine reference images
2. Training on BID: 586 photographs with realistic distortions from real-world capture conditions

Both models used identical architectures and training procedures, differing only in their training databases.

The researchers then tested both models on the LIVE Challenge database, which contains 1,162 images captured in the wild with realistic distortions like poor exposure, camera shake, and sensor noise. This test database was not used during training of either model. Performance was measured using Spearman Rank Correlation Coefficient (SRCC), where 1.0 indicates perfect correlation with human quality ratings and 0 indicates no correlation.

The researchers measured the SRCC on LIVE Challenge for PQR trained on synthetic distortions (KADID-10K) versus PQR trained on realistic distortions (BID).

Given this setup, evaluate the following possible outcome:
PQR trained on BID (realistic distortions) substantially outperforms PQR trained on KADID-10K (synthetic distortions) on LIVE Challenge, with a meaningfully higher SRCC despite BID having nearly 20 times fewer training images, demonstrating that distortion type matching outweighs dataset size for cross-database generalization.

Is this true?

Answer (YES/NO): YES